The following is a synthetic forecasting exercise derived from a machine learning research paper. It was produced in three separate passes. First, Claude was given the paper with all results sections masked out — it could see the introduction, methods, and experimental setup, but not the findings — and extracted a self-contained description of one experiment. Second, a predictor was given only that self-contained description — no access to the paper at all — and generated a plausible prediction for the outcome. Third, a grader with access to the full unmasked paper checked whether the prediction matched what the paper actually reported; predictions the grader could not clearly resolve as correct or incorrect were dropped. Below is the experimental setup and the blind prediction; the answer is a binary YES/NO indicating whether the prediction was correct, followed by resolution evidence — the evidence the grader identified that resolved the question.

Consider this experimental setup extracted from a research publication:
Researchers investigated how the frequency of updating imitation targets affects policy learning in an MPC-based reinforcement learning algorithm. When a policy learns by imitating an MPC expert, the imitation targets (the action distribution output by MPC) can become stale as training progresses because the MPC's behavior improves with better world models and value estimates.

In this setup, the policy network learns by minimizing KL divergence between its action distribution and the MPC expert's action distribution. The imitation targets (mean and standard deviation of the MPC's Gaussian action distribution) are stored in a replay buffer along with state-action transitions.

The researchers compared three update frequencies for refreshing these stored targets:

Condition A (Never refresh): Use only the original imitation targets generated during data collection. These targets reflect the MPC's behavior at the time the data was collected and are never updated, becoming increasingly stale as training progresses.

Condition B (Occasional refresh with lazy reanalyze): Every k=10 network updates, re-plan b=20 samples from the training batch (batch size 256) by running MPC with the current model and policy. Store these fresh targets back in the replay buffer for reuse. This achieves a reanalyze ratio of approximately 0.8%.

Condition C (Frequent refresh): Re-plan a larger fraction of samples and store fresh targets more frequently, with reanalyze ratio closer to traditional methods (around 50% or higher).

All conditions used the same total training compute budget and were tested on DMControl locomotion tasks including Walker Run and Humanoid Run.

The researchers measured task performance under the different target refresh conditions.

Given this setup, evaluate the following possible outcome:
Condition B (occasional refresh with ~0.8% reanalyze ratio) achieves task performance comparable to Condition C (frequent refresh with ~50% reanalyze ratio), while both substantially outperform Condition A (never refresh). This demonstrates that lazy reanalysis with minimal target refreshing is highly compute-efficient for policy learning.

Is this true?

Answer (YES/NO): YES